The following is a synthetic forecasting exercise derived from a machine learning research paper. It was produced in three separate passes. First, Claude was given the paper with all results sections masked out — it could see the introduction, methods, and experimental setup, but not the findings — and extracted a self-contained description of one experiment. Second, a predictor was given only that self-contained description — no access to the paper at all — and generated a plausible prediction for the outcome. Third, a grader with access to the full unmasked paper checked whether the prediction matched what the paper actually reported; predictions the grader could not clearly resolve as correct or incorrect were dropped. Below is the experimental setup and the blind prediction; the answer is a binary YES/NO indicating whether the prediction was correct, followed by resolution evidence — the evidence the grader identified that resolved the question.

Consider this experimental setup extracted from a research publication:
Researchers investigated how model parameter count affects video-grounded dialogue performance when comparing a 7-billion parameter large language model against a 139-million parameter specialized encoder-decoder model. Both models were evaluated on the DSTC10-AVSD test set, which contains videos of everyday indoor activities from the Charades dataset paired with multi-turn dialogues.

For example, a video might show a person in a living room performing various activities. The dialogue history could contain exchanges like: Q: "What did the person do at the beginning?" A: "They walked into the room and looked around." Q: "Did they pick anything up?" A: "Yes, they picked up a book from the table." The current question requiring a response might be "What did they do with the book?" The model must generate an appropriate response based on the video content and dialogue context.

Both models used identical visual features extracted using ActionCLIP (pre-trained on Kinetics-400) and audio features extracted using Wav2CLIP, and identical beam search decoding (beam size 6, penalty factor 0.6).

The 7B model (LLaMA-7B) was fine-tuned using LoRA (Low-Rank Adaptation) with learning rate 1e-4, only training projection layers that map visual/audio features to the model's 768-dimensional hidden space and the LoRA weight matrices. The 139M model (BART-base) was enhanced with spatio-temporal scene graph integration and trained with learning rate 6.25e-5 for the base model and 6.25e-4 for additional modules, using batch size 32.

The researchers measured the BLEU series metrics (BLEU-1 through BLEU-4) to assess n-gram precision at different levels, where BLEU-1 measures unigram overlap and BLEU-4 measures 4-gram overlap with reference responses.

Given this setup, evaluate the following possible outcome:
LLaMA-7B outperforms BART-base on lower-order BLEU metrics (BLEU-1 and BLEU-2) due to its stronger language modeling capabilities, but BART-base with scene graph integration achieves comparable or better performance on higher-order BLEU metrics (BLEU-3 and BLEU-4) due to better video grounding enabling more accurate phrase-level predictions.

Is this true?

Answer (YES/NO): NO